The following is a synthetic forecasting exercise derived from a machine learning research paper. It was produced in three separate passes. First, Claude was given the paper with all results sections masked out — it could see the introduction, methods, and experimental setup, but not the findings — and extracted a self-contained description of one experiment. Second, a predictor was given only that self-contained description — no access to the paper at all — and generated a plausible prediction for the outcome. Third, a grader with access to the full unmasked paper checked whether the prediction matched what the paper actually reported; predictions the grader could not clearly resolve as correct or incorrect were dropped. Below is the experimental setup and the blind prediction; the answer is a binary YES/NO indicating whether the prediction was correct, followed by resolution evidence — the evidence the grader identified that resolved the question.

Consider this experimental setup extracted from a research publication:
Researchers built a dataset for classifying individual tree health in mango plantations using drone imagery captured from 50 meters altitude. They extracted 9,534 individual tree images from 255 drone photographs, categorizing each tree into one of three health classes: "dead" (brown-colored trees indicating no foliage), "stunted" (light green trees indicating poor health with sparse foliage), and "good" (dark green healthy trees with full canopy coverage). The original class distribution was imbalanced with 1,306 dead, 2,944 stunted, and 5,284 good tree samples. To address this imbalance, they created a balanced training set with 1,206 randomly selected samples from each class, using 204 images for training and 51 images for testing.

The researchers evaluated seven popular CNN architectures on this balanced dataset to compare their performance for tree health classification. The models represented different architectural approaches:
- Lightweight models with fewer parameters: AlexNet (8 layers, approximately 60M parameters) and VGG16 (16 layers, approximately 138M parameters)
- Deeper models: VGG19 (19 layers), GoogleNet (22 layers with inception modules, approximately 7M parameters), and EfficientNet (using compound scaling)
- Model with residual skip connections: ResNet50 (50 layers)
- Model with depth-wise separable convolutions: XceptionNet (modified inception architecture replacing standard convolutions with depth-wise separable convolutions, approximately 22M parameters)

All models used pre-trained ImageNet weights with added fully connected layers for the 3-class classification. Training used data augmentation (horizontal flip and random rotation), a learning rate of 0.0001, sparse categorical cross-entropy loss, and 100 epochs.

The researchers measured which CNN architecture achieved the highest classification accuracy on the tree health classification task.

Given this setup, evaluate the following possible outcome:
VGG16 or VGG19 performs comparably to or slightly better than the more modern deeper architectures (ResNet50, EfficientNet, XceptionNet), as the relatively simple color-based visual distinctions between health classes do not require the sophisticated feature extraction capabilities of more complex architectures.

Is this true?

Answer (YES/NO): NO